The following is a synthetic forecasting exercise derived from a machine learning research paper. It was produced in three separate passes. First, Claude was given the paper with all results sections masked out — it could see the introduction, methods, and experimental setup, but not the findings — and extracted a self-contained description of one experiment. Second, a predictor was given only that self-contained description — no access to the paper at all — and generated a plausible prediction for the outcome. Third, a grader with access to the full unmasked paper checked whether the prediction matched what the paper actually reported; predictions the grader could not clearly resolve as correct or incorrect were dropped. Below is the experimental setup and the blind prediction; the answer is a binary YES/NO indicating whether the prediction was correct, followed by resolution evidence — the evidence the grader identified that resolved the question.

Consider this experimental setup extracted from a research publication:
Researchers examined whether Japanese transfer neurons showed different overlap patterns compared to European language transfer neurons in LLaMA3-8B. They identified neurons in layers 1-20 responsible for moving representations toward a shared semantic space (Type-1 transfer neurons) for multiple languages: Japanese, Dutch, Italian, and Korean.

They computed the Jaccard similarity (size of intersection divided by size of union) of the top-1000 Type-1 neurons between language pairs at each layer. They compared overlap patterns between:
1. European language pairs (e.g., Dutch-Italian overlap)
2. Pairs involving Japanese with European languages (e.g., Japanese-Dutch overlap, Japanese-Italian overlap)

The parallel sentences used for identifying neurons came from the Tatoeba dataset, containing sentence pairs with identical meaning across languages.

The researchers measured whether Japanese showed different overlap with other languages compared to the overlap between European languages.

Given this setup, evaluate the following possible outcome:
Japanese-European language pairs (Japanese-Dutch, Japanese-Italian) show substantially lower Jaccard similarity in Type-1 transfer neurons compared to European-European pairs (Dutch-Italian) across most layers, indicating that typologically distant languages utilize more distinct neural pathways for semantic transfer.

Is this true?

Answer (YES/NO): YES